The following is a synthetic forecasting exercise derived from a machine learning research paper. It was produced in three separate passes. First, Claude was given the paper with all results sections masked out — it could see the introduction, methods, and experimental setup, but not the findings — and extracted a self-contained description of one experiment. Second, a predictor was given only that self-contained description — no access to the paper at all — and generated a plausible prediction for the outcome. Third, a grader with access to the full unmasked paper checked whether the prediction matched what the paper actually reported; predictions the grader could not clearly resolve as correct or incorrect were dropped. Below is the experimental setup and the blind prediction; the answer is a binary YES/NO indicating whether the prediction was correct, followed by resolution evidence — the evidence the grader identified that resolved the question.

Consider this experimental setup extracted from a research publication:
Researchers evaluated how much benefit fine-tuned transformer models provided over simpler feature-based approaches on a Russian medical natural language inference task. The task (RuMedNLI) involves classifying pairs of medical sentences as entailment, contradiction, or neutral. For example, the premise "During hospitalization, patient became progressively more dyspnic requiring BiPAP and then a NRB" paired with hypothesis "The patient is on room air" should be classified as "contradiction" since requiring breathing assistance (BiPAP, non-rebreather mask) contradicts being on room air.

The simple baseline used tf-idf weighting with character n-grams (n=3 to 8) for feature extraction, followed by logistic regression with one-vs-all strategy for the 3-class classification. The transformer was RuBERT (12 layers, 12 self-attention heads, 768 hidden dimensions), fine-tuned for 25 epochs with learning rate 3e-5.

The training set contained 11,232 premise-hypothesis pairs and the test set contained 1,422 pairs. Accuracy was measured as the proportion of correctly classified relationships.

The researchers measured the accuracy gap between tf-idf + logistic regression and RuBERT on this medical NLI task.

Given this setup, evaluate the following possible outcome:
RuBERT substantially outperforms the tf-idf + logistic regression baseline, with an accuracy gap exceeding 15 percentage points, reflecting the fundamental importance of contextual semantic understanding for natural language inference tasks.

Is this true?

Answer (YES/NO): YES